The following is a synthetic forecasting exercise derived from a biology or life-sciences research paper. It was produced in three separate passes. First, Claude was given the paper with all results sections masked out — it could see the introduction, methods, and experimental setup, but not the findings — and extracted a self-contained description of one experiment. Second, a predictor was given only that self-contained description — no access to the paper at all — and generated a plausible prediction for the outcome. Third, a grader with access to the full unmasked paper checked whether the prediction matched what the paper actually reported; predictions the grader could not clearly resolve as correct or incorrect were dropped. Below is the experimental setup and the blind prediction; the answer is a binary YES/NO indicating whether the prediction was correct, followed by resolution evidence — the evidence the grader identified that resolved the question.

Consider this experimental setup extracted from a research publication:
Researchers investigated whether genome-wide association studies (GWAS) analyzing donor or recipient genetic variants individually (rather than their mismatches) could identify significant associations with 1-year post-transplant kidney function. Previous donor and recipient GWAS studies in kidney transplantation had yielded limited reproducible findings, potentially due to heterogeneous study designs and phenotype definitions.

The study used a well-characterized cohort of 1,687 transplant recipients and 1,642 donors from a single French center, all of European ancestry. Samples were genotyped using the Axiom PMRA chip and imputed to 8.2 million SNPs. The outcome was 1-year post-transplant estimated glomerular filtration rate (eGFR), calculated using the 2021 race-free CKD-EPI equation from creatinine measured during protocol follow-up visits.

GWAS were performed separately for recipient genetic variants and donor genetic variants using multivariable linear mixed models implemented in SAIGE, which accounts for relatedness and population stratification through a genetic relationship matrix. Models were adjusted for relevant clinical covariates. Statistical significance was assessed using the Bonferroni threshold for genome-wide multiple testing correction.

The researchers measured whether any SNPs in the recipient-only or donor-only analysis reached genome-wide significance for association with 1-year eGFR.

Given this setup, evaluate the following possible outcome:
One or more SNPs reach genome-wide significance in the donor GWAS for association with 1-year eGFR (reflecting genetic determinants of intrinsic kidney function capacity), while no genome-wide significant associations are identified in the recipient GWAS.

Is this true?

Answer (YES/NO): NO